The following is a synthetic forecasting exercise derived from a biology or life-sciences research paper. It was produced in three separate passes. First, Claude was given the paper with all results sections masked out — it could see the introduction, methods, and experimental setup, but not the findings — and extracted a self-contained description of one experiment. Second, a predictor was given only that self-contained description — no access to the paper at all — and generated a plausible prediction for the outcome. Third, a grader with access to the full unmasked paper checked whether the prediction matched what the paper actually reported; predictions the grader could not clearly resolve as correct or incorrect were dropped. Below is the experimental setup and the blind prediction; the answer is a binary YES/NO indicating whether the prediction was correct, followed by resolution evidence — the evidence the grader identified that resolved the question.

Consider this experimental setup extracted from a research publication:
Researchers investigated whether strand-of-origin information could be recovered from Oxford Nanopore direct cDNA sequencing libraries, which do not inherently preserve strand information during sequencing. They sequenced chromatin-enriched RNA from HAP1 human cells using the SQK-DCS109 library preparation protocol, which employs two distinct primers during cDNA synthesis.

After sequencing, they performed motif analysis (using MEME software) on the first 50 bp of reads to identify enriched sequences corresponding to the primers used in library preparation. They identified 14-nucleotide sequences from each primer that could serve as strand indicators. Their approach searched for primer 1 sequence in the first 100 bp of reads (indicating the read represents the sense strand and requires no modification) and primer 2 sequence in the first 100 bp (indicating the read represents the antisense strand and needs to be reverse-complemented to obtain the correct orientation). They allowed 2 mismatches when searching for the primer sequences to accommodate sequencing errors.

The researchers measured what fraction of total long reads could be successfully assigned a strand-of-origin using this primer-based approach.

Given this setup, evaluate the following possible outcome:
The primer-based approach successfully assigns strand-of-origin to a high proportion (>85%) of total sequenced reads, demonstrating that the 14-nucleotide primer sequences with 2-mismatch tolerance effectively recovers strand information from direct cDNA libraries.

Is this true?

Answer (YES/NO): NO